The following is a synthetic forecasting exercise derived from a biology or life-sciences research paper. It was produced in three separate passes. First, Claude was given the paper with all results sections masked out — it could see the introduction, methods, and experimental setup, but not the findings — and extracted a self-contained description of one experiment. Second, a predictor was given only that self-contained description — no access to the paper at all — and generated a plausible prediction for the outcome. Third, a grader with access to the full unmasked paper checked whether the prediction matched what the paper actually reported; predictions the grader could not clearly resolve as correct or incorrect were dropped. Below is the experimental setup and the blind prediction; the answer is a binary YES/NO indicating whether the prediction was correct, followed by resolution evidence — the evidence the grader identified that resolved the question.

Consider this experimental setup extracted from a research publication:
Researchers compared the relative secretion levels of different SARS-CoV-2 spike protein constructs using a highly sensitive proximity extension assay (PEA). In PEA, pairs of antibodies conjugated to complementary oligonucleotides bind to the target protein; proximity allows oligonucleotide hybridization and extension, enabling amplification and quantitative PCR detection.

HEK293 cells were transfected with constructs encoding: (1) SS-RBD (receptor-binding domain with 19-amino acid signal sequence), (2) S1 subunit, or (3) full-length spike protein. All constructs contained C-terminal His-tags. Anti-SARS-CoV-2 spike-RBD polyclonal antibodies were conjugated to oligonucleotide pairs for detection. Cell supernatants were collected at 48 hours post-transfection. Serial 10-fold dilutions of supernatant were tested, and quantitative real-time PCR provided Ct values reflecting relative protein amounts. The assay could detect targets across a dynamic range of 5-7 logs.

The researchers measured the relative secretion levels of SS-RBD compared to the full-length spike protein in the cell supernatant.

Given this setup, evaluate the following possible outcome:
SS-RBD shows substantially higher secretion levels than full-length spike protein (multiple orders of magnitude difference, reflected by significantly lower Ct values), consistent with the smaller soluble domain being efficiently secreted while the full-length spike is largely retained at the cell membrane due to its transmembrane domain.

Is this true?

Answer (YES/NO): YES